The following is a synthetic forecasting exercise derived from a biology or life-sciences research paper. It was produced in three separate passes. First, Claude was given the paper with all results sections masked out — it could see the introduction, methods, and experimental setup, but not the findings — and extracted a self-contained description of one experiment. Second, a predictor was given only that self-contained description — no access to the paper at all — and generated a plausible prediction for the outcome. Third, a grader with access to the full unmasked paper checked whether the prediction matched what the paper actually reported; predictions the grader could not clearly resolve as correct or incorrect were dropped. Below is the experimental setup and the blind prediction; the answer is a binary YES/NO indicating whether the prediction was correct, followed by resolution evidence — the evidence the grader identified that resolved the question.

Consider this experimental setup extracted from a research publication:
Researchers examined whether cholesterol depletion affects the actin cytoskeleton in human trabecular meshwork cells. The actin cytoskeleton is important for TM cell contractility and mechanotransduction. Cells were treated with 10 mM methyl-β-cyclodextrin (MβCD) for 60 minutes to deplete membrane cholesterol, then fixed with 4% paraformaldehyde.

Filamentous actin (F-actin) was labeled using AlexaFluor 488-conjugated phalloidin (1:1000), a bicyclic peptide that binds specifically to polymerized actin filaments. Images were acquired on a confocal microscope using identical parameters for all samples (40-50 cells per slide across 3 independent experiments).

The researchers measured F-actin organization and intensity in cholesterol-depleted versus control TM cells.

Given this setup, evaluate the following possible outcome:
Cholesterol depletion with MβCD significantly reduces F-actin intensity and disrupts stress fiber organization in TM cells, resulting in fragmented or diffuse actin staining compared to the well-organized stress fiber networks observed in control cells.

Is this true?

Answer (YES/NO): NO